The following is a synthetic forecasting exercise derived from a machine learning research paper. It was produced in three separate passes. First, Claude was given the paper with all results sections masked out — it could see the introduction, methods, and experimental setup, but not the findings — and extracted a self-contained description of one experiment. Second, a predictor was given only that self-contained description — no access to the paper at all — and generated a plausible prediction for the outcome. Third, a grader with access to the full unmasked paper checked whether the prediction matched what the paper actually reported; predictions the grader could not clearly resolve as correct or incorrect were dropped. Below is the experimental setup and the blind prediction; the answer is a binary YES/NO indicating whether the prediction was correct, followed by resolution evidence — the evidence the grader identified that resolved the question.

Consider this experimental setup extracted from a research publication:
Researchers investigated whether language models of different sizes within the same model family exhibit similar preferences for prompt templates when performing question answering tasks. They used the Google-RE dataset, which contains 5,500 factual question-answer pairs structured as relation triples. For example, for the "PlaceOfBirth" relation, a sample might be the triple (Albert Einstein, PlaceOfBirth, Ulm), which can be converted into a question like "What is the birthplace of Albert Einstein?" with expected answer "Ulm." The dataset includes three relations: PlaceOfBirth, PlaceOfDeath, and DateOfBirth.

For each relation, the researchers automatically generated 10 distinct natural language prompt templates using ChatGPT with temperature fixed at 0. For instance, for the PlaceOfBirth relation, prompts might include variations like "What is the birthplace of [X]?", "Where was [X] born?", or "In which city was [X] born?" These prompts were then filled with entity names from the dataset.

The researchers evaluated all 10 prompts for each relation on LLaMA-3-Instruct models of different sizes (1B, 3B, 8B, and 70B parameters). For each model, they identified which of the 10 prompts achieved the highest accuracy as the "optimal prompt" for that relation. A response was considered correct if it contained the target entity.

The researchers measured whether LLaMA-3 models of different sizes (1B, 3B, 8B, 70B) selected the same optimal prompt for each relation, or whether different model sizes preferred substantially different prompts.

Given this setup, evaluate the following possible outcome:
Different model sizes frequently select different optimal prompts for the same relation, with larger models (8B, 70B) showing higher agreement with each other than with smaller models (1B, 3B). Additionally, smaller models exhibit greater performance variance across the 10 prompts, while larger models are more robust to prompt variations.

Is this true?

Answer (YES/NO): NO